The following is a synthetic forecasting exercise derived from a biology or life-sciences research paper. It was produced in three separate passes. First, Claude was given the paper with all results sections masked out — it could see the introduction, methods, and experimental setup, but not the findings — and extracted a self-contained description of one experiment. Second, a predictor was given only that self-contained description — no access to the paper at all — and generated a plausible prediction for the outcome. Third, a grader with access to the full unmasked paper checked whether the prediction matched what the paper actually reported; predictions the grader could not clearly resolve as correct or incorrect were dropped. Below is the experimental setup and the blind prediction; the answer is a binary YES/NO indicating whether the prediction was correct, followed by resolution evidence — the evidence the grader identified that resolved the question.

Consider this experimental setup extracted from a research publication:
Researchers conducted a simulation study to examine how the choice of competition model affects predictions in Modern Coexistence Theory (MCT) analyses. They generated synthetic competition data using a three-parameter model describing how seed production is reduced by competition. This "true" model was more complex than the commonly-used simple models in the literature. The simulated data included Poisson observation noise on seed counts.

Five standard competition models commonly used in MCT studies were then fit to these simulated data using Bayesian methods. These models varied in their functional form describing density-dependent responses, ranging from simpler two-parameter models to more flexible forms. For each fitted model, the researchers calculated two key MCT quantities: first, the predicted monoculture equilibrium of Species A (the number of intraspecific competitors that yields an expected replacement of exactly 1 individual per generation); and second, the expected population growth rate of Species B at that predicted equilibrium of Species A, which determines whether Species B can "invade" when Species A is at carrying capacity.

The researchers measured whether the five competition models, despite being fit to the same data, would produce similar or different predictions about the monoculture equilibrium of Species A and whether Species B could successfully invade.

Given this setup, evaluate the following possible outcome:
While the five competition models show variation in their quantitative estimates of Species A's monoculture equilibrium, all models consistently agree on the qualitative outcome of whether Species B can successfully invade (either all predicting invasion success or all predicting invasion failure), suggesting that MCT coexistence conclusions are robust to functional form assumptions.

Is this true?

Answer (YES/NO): NO